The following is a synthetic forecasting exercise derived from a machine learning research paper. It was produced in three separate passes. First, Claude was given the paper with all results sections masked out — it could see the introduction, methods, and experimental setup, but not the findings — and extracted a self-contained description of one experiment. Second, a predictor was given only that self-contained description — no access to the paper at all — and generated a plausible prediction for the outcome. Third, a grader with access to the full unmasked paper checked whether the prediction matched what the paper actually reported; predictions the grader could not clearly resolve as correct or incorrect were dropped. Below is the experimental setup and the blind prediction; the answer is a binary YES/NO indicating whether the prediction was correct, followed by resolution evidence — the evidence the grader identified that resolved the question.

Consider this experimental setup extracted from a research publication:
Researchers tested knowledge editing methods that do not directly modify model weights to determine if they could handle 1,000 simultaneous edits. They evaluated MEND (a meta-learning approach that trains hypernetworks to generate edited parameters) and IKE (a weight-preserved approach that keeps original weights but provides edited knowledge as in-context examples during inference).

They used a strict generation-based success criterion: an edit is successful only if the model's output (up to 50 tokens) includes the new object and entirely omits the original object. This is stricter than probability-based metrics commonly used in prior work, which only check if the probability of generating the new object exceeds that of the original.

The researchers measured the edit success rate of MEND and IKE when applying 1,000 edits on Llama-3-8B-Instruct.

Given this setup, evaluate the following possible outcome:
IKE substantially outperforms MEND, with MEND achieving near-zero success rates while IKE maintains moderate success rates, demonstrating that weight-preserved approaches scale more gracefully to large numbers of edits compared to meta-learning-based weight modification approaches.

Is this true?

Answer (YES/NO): NO